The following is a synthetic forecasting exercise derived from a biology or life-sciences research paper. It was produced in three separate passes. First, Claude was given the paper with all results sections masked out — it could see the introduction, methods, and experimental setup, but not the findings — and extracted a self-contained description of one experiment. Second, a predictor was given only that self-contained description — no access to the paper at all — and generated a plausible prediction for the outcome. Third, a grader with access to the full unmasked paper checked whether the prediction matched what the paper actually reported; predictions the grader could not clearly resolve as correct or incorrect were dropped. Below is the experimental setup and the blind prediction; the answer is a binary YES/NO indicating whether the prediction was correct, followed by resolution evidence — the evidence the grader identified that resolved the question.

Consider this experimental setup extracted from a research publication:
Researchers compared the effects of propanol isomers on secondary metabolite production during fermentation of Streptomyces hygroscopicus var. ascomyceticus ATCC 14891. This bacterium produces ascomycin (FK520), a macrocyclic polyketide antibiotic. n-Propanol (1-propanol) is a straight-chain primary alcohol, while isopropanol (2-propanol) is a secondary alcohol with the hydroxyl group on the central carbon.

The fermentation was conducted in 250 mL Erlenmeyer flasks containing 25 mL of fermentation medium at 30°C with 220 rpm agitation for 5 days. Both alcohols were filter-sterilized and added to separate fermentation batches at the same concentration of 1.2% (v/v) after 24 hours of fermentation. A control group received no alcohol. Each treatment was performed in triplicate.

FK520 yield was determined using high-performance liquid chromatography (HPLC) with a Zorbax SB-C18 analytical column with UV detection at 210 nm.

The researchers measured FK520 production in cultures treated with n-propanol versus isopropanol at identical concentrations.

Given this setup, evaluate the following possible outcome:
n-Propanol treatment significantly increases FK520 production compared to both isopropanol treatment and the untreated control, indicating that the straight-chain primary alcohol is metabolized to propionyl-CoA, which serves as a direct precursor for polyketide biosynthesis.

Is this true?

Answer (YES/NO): YES